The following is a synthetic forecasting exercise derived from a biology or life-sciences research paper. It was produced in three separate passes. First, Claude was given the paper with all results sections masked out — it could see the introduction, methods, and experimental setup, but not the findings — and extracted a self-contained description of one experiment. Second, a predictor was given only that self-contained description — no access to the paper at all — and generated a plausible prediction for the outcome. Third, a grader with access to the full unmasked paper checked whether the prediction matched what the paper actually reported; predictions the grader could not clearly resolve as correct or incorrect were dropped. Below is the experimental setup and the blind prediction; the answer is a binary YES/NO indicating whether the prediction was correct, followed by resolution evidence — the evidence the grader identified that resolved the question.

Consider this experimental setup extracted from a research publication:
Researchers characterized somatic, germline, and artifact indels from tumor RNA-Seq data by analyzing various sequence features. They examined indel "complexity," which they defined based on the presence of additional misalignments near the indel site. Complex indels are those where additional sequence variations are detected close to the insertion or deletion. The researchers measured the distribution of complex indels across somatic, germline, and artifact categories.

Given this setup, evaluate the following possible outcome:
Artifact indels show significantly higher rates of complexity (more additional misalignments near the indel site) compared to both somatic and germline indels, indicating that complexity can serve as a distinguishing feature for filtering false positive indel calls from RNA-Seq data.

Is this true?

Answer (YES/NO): NO